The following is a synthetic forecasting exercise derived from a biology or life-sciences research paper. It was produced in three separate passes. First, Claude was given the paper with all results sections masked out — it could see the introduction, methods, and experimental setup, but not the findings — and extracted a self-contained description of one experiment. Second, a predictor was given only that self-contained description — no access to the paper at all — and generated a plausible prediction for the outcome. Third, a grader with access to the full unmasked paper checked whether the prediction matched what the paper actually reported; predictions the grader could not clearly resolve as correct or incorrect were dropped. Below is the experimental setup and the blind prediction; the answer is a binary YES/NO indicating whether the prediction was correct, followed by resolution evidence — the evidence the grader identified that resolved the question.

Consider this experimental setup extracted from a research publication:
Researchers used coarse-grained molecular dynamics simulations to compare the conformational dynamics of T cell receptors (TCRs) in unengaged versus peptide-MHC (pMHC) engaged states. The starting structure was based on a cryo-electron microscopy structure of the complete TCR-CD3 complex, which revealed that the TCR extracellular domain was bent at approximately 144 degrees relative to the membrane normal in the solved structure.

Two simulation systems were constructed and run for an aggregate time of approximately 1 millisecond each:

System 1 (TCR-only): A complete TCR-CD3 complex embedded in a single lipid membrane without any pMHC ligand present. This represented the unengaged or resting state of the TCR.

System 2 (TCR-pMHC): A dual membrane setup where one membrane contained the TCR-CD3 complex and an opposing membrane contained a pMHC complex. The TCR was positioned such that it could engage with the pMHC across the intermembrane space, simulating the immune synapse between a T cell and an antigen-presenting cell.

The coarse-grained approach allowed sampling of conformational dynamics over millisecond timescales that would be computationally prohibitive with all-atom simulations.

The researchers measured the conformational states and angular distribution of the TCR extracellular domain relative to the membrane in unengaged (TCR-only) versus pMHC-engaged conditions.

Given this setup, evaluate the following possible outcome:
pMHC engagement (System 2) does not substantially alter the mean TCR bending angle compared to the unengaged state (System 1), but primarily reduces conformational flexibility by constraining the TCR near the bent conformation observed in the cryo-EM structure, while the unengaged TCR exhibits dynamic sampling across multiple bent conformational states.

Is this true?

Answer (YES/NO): NO